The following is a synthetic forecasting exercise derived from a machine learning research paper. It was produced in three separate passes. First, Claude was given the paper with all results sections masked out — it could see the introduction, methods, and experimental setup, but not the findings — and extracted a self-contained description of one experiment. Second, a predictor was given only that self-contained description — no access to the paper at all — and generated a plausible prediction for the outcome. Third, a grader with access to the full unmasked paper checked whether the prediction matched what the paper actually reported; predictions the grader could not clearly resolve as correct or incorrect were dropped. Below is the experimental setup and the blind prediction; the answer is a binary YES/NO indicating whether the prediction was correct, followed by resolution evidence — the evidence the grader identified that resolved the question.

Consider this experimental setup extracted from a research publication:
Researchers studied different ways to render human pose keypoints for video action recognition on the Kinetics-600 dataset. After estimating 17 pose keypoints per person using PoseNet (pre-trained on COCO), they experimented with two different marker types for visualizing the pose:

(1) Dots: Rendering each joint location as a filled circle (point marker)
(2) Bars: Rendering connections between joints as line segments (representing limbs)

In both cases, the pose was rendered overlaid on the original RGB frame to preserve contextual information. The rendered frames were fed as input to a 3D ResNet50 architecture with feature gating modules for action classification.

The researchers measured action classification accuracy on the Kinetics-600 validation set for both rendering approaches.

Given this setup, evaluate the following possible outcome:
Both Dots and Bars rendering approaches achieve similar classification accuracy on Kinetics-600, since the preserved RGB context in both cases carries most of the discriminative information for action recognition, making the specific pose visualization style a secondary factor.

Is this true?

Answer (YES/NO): NO